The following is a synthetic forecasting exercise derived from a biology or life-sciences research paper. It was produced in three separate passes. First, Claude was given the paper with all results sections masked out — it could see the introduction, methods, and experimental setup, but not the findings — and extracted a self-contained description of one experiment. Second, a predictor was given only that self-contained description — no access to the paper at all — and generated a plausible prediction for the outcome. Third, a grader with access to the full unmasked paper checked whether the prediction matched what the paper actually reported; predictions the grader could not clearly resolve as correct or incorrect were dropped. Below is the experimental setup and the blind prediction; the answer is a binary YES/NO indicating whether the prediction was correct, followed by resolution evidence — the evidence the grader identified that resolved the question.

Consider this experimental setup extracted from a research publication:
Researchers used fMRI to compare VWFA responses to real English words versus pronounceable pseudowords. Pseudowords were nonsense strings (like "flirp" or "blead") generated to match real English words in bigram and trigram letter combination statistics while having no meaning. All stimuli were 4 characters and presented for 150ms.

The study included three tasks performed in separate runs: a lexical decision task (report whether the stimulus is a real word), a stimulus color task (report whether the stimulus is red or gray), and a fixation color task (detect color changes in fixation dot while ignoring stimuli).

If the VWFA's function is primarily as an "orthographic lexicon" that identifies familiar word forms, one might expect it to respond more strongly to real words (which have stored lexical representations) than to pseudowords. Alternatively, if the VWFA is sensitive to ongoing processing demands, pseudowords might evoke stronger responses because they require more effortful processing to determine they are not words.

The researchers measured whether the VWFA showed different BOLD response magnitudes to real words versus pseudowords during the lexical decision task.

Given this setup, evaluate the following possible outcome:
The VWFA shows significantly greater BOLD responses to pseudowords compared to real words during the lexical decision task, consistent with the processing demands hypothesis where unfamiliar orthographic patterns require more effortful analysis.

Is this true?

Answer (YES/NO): YES